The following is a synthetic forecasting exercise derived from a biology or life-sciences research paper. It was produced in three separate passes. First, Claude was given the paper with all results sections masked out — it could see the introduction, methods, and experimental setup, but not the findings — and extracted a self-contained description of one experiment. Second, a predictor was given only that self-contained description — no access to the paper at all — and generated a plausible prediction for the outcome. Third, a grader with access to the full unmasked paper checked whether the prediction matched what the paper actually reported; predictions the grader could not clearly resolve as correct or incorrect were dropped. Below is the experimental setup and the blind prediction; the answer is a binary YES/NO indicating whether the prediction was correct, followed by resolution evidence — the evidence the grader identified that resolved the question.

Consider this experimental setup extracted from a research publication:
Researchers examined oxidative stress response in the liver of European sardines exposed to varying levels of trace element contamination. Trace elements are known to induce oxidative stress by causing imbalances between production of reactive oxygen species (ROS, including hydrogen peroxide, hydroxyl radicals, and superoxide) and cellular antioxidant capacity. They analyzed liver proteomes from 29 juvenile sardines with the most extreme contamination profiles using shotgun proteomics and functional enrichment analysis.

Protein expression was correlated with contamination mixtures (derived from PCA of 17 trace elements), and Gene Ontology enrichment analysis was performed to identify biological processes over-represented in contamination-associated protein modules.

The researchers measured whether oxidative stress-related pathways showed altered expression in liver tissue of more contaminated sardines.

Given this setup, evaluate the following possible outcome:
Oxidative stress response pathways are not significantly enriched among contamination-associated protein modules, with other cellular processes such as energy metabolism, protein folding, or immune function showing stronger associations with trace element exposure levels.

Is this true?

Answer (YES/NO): NO